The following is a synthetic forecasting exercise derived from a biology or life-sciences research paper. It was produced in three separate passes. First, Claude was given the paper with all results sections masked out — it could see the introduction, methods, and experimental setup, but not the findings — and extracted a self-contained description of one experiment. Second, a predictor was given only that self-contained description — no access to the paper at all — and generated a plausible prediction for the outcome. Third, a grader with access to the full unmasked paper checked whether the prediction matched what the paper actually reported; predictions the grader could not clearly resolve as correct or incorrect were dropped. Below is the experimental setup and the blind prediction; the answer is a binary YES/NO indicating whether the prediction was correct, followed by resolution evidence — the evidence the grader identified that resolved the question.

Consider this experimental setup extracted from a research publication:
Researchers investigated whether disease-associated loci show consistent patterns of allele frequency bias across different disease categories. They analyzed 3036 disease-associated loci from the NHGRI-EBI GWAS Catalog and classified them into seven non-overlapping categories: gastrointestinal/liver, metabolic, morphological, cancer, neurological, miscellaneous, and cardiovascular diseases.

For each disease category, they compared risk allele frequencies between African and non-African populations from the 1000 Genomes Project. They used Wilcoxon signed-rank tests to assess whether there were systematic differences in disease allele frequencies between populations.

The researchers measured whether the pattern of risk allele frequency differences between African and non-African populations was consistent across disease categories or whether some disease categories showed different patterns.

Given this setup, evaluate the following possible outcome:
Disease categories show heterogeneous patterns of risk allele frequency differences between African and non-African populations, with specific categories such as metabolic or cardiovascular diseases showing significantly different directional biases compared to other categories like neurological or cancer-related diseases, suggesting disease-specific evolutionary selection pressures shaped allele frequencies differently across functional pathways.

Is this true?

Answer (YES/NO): NO